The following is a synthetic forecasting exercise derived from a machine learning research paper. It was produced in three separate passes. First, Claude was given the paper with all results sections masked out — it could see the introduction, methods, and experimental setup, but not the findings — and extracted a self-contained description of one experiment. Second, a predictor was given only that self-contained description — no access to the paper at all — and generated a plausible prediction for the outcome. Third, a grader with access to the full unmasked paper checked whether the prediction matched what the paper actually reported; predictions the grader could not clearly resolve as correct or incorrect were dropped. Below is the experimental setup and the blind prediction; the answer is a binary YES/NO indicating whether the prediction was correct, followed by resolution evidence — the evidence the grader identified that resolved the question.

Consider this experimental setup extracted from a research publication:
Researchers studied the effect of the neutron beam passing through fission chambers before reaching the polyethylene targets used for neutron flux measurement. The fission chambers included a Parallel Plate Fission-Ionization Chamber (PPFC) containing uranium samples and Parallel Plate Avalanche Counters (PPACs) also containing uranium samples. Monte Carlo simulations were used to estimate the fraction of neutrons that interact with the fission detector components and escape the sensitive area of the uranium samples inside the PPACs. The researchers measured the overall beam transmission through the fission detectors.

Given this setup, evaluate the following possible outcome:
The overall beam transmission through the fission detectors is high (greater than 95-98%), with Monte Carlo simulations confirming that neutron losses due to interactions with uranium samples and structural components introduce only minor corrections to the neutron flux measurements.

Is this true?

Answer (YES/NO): YES